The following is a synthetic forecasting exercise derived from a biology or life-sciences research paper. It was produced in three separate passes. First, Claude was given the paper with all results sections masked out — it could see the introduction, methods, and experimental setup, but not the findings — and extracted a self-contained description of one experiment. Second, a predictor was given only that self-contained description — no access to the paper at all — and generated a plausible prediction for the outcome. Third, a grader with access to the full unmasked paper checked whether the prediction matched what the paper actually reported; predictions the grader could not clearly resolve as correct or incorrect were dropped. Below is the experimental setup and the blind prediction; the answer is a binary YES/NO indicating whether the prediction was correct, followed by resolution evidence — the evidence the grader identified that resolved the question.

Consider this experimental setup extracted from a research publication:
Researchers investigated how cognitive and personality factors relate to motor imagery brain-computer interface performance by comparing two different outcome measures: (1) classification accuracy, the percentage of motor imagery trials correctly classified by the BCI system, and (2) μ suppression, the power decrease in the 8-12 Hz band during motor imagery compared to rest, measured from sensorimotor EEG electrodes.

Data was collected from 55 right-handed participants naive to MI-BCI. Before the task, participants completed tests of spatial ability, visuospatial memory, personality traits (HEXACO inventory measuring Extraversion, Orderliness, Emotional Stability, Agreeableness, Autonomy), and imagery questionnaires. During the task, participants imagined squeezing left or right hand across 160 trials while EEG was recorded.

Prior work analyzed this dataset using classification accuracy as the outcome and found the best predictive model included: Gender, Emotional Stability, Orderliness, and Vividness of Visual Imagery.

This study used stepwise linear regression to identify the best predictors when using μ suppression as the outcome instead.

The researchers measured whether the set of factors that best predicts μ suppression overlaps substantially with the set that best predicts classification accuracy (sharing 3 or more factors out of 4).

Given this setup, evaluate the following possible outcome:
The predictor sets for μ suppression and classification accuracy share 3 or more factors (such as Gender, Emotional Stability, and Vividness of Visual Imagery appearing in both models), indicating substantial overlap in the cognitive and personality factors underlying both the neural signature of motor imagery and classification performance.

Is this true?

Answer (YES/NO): NO